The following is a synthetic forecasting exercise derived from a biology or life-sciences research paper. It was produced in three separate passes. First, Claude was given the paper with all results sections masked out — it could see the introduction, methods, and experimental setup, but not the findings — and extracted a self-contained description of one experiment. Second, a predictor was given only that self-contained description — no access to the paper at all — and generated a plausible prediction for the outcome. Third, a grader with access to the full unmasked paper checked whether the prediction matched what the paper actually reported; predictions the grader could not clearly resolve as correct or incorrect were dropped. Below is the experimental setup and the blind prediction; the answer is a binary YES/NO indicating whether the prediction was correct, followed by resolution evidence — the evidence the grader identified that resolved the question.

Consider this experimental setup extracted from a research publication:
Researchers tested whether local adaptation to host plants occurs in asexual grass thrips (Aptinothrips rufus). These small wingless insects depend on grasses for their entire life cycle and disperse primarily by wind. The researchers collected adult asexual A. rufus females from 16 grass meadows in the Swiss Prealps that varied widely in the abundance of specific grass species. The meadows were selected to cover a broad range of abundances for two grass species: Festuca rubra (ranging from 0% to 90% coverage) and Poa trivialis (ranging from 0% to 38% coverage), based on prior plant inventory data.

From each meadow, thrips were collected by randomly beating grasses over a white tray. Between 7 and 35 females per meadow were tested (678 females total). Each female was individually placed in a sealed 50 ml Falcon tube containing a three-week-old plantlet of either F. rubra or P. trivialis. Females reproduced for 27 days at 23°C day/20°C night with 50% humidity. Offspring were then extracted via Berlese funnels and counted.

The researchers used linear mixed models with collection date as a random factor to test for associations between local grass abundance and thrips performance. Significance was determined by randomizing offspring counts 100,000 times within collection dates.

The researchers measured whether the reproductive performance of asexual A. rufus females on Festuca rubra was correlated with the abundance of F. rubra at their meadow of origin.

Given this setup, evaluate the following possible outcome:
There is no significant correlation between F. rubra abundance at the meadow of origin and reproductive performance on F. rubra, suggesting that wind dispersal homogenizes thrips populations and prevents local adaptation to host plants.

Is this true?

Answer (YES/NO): NO